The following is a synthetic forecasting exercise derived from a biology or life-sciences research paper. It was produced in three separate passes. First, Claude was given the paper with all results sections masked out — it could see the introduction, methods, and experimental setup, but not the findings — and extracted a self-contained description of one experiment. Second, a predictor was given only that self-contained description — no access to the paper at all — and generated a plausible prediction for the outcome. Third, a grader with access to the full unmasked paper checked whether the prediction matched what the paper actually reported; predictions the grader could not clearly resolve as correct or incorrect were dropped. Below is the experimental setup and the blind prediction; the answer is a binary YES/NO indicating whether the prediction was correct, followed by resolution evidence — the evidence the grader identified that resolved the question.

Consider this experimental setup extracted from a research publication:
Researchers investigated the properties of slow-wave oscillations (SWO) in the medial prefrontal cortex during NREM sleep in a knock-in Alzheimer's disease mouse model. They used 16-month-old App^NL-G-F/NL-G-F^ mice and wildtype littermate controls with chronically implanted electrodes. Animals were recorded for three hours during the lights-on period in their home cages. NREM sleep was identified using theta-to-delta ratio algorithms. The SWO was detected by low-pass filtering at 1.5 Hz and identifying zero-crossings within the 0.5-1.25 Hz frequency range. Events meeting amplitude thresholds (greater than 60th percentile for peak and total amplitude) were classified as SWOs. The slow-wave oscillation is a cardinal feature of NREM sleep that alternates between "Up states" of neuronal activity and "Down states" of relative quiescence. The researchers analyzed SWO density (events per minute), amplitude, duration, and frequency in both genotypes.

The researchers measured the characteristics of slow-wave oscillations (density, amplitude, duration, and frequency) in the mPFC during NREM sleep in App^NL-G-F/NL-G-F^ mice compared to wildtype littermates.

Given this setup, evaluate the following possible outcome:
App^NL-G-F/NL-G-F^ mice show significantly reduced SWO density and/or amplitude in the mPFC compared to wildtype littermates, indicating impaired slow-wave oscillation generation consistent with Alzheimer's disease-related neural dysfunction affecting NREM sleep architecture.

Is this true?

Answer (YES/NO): NO